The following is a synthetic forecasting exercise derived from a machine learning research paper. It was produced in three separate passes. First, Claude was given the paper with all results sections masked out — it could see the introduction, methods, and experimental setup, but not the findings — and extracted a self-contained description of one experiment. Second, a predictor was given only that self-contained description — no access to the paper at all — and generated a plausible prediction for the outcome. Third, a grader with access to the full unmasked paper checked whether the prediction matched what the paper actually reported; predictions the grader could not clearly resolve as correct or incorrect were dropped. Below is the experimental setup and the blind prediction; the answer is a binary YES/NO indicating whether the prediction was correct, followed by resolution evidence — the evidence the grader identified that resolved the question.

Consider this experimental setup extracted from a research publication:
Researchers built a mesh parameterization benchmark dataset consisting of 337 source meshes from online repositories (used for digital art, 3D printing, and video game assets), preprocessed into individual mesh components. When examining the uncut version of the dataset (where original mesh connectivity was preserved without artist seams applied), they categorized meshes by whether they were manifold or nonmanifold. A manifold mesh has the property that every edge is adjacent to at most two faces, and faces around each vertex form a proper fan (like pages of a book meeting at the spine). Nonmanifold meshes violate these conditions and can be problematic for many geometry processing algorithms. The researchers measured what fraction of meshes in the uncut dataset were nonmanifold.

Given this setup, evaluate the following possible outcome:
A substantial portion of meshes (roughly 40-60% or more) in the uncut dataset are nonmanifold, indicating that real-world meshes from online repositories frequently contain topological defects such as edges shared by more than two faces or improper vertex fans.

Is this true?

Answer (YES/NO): NO